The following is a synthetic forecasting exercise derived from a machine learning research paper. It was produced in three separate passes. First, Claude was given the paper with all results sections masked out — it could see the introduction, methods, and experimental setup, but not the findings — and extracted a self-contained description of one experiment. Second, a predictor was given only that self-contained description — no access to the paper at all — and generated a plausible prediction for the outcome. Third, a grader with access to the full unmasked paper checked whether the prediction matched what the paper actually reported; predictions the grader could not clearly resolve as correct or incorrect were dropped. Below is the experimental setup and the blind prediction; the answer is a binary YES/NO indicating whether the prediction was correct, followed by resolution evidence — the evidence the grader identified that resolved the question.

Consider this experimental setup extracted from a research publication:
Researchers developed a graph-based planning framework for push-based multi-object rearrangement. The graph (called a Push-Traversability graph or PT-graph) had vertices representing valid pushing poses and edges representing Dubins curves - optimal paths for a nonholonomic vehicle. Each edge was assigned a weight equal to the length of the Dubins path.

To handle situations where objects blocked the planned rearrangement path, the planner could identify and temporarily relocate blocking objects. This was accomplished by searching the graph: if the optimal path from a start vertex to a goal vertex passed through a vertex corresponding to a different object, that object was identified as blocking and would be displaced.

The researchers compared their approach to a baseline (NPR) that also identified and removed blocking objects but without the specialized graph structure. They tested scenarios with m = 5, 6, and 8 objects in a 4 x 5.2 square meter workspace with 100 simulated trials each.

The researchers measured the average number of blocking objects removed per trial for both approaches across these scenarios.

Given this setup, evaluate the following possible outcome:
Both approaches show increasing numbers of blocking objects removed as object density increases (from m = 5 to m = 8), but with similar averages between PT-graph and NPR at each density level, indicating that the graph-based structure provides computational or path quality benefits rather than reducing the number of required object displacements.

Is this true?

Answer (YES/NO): NO